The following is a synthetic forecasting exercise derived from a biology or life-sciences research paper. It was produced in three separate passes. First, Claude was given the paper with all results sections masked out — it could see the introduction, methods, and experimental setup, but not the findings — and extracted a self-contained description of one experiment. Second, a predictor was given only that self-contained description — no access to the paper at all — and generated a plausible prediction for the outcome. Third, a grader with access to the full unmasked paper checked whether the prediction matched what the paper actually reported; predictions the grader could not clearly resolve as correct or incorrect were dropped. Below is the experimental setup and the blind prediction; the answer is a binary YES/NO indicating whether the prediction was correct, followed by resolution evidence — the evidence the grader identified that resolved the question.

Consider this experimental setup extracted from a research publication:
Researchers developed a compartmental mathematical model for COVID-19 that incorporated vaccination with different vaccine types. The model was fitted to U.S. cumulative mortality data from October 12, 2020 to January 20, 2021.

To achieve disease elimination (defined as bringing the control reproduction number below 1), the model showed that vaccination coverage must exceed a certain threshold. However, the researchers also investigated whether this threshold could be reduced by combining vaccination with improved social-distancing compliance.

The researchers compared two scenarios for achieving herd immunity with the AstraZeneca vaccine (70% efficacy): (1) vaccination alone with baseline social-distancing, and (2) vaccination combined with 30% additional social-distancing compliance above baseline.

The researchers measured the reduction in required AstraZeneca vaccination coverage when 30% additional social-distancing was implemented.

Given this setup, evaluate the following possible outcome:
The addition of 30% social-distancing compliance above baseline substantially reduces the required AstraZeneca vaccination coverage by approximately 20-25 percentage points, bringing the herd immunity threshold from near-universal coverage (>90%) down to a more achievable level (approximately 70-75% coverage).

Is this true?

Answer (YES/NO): NO